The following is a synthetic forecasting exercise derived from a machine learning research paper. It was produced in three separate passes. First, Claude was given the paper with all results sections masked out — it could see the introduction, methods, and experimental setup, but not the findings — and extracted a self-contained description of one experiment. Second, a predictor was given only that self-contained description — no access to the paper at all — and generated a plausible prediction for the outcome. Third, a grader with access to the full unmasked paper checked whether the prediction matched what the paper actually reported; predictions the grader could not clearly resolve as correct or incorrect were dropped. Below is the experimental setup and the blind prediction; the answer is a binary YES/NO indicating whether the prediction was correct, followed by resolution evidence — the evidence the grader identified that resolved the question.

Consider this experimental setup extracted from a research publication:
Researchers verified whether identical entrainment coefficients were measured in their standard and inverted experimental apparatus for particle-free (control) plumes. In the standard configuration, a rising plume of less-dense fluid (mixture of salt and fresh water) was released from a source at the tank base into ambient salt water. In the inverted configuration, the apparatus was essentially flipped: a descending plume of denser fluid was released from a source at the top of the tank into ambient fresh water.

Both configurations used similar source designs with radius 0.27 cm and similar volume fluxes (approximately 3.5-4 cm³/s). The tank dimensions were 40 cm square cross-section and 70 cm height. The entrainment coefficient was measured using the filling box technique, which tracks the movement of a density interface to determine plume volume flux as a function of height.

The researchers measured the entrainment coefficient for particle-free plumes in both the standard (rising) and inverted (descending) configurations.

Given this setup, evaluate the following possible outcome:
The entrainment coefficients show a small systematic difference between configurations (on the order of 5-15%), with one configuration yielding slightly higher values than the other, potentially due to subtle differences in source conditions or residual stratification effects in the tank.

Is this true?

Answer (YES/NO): NO